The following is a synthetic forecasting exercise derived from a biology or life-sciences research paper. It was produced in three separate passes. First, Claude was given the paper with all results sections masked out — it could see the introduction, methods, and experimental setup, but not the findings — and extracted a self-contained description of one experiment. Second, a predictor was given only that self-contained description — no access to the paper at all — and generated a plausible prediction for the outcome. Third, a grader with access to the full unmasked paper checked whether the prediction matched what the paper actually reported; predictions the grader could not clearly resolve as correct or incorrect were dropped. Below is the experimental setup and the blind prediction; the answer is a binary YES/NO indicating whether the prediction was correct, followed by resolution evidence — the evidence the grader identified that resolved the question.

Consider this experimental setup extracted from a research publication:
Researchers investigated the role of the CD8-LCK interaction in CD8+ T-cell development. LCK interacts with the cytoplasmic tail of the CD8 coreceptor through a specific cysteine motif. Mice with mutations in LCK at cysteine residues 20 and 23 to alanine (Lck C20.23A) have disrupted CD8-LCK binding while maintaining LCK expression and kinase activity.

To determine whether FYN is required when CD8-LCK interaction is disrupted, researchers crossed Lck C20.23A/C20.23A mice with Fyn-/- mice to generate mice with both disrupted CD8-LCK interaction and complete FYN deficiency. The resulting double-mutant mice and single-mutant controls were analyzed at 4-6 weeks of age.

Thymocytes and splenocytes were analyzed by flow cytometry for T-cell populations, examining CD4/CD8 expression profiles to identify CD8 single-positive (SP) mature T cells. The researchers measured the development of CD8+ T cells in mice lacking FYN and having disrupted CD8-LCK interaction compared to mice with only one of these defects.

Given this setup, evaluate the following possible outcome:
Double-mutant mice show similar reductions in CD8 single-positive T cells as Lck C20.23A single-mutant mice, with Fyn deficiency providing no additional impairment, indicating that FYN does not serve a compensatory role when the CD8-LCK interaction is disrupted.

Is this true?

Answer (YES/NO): NO